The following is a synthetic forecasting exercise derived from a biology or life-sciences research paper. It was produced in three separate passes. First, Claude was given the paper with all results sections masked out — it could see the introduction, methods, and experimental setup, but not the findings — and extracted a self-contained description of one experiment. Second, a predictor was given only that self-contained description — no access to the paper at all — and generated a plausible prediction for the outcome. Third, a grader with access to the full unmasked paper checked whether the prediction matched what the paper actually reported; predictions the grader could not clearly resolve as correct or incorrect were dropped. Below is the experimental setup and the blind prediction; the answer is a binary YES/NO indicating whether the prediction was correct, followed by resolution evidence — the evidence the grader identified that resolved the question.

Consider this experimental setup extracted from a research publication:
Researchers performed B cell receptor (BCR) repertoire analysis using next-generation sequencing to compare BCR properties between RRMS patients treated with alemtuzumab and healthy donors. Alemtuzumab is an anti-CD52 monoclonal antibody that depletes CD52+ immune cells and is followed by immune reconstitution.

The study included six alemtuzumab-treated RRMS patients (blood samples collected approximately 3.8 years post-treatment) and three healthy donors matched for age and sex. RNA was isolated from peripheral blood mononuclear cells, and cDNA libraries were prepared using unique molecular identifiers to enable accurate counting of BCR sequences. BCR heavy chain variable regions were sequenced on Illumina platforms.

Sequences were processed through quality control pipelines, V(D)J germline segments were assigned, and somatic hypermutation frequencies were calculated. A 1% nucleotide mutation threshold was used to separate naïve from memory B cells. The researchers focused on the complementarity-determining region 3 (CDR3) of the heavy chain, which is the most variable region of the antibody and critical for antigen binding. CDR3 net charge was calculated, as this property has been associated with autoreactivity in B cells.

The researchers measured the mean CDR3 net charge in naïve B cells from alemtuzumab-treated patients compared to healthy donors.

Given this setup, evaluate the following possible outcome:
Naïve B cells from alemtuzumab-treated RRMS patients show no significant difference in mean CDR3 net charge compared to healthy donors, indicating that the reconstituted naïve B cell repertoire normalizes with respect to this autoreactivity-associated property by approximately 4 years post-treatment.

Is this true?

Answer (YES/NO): NO